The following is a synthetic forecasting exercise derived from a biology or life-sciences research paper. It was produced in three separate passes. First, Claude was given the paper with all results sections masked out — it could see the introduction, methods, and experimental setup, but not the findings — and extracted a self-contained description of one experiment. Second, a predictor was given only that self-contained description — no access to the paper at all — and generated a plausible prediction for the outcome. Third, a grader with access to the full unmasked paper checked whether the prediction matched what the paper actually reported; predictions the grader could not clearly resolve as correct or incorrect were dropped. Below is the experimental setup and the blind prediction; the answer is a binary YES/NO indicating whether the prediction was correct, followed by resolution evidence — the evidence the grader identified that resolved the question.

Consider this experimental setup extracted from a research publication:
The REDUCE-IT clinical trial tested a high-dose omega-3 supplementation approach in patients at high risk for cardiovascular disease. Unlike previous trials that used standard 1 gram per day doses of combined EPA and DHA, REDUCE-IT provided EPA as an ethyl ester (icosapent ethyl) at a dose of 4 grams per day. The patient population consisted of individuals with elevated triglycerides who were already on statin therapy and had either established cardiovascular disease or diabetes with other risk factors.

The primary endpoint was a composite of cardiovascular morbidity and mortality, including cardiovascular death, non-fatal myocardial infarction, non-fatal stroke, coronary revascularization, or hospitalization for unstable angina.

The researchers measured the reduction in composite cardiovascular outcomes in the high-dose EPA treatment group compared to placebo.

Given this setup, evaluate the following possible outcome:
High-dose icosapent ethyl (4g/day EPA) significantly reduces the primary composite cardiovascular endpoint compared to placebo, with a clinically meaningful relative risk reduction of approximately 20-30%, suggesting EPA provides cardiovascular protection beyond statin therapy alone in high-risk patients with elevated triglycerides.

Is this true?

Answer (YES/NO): YES